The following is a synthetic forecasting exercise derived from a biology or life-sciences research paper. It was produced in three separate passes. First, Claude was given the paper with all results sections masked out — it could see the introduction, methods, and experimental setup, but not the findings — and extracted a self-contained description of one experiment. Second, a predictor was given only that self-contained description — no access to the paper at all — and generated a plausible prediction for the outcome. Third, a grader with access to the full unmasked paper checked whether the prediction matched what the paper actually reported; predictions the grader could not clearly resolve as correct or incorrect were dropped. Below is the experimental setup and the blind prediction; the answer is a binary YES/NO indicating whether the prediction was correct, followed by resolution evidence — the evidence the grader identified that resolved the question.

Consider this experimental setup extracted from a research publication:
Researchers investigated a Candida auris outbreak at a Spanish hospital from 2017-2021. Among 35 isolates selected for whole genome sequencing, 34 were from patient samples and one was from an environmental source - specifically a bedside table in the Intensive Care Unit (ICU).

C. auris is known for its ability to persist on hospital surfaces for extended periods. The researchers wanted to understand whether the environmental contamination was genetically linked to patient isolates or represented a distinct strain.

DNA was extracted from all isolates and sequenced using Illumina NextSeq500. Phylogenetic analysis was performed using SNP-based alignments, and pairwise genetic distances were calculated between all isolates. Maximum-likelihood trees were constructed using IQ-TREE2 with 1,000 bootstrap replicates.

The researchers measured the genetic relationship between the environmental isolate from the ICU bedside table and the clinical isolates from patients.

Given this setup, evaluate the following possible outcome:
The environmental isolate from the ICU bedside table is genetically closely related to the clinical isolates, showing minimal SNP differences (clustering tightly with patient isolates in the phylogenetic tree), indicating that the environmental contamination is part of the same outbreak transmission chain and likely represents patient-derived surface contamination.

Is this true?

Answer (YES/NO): YES